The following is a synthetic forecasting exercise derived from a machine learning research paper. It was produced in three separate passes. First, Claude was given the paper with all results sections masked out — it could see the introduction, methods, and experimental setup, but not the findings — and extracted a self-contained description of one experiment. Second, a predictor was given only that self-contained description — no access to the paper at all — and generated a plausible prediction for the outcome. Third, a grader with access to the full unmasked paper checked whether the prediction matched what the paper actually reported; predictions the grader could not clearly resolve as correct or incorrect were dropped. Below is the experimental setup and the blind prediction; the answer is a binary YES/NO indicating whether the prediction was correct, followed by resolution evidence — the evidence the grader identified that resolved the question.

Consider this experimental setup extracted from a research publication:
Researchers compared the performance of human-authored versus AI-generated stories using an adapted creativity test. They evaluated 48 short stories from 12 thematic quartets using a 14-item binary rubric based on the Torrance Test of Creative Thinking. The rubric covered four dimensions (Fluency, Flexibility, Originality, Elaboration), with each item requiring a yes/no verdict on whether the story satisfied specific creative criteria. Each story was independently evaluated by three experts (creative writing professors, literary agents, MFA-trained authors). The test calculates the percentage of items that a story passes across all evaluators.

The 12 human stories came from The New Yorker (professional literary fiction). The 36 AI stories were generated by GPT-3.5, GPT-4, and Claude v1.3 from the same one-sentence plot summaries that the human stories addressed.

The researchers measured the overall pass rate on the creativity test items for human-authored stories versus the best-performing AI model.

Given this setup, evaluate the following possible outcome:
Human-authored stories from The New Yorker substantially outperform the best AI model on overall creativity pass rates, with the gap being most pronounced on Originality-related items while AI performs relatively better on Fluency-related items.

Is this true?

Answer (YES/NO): YES